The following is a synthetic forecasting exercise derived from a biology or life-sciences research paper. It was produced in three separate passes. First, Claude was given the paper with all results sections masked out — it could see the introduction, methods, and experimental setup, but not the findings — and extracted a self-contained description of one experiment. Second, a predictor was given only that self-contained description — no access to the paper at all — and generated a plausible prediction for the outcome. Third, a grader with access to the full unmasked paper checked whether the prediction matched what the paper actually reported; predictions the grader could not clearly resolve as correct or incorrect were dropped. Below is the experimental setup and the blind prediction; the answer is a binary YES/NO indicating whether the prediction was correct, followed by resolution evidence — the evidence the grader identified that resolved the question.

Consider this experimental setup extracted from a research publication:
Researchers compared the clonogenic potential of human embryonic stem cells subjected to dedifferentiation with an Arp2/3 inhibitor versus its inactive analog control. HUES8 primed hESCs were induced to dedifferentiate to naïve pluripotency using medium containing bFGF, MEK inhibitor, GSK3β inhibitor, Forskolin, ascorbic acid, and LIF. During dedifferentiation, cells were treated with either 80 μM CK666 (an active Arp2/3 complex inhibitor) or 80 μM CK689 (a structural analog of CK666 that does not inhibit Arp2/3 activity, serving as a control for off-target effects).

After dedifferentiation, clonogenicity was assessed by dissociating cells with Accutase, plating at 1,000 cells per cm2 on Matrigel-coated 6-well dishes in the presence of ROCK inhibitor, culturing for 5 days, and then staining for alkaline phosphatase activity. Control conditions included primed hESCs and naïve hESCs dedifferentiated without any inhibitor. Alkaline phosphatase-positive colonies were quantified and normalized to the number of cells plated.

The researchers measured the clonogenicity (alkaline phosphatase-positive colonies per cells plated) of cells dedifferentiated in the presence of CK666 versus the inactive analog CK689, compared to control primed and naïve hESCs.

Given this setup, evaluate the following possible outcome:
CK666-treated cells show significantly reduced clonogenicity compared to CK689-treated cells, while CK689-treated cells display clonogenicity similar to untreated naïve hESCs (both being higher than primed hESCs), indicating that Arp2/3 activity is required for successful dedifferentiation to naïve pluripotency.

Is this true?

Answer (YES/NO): YES